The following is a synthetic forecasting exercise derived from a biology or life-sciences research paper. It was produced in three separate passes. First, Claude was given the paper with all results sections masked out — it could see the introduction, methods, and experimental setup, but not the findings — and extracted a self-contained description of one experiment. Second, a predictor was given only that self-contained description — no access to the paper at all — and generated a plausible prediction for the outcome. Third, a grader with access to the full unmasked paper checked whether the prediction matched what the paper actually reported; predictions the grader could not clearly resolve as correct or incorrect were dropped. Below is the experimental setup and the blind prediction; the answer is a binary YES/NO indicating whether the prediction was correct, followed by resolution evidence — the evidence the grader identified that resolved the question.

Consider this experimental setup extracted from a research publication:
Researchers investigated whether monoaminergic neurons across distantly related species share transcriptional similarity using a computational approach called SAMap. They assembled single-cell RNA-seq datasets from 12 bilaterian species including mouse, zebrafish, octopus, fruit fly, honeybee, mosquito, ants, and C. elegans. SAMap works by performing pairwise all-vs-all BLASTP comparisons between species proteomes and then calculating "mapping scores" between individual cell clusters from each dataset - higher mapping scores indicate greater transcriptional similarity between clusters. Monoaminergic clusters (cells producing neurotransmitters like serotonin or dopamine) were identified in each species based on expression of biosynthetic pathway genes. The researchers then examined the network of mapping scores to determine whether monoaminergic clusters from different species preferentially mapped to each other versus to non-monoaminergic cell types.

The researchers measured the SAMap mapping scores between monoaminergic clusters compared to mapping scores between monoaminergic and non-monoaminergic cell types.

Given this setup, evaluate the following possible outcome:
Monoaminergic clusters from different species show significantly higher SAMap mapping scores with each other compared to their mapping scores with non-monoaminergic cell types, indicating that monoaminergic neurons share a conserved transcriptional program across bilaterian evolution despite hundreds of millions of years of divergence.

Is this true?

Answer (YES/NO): YES